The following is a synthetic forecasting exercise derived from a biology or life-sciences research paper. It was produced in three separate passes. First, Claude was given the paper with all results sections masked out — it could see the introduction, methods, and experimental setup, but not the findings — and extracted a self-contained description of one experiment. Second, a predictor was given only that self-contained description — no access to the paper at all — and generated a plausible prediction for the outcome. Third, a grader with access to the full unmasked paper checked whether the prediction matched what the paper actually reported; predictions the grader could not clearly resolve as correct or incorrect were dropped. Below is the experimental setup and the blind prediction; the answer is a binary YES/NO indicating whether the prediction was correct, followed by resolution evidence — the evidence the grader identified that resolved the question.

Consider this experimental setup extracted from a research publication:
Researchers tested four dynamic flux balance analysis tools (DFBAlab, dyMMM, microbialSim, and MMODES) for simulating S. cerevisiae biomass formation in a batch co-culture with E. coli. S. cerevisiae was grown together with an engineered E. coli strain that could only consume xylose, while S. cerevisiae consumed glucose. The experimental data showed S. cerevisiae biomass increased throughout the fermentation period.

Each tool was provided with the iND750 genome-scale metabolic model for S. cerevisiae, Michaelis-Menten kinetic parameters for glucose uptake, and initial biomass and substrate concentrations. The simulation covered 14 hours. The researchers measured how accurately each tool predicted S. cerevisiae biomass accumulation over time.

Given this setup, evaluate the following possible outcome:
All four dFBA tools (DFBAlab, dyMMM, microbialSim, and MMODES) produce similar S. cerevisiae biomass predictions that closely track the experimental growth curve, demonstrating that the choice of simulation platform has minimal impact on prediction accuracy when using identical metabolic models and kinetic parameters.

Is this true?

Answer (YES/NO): NO